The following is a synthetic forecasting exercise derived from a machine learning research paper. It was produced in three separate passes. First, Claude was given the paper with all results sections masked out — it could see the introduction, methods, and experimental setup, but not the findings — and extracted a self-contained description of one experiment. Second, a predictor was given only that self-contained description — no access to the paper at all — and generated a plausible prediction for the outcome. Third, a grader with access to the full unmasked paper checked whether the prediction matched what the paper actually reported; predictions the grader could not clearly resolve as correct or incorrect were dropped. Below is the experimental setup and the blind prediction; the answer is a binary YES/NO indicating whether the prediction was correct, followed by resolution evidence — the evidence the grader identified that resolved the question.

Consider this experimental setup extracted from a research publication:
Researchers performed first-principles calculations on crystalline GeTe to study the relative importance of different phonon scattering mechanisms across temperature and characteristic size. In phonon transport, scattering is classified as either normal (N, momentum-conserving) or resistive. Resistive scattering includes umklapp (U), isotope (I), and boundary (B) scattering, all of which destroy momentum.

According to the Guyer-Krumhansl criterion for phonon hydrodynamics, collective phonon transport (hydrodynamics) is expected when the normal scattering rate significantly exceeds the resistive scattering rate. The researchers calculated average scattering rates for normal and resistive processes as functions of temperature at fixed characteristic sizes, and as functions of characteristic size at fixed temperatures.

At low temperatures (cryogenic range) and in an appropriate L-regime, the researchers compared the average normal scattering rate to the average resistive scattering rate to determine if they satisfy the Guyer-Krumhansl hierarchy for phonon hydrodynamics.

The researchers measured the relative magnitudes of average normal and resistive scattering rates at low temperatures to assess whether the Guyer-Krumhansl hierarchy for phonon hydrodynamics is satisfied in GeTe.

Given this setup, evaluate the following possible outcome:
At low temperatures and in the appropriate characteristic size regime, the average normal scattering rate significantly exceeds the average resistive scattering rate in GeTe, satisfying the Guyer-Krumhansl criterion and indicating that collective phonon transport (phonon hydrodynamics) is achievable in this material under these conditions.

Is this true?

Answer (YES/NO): YES